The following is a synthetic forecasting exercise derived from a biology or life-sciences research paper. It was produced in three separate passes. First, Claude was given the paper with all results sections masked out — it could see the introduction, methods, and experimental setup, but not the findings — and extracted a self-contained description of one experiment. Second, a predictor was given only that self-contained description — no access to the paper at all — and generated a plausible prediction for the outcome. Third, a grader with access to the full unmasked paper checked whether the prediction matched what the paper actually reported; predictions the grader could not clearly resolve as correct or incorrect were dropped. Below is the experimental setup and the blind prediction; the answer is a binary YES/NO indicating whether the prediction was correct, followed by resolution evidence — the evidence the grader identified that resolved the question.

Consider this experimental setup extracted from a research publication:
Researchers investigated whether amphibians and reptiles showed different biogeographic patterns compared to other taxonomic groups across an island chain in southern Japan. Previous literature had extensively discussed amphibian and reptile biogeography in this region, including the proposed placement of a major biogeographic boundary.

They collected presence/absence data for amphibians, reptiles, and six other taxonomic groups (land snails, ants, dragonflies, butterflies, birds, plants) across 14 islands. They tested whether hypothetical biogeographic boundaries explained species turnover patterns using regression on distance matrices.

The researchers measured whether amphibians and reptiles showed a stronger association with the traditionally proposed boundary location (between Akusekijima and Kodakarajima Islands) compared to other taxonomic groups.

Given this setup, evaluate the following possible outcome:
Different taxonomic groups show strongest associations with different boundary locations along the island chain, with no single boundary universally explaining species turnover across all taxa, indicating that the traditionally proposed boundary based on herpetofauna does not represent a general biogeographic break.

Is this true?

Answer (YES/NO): YES